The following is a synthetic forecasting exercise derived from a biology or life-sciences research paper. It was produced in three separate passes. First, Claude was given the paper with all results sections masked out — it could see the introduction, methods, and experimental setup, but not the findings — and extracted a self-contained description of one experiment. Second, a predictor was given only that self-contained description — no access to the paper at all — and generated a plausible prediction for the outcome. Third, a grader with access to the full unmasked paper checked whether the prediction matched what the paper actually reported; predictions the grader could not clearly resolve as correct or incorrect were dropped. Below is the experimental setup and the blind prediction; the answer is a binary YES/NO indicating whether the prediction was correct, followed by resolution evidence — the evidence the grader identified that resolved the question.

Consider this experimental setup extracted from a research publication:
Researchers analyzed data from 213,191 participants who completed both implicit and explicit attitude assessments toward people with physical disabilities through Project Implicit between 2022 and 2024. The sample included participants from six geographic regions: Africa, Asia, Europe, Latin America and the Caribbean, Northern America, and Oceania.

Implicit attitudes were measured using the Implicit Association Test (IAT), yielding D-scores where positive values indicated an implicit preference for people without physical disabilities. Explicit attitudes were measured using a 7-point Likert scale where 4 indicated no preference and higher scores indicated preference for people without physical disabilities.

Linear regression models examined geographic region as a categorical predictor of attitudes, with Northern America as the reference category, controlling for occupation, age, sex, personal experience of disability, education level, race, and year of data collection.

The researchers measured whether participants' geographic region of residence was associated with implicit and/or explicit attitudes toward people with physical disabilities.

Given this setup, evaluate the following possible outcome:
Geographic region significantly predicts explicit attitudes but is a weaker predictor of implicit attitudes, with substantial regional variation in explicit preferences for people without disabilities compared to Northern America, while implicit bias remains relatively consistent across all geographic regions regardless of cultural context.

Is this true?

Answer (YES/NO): NO